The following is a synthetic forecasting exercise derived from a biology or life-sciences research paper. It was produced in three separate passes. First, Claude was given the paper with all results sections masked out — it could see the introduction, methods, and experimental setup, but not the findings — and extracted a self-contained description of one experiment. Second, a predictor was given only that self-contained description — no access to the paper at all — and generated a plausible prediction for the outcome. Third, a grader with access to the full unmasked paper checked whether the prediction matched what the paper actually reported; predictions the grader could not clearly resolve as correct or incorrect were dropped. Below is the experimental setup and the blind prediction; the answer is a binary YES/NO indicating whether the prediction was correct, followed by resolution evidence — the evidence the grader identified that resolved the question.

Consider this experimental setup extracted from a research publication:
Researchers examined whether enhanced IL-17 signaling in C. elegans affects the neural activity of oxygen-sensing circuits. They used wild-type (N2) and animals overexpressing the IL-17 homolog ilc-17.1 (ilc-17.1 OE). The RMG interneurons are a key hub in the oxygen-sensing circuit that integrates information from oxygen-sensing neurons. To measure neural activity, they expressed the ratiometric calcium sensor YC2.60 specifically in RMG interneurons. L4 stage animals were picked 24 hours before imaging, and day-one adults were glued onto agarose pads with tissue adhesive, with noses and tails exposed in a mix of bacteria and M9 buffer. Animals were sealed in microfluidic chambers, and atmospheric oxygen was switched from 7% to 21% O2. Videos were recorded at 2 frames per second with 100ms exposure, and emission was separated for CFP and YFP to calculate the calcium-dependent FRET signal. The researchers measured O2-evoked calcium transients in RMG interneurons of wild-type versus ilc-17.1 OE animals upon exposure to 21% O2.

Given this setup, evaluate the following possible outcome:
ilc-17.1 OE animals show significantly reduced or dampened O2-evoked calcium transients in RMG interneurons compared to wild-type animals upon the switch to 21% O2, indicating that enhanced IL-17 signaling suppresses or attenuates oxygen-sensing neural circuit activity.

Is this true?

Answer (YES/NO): NO